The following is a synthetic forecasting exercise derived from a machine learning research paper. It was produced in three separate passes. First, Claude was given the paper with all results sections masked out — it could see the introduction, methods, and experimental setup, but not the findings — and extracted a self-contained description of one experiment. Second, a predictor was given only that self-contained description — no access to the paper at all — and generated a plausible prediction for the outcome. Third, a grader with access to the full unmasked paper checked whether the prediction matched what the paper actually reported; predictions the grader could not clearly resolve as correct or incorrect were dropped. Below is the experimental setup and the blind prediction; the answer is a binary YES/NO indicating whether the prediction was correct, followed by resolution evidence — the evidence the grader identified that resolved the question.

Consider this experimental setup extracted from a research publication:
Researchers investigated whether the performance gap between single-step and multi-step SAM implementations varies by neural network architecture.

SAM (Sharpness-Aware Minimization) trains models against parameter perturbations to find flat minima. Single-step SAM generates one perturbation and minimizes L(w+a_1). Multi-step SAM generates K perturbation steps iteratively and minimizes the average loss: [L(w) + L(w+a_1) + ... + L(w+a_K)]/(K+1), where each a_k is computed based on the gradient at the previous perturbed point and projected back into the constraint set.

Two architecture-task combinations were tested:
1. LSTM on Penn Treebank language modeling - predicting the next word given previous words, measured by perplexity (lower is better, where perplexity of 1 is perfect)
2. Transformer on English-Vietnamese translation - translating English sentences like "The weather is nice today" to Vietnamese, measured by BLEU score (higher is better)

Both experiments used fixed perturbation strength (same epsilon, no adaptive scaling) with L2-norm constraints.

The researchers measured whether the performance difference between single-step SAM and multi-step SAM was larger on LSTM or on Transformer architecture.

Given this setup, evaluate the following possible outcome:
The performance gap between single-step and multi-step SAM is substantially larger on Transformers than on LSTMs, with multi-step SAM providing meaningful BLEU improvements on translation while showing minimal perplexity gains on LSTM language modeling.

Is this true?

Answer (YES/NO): NO